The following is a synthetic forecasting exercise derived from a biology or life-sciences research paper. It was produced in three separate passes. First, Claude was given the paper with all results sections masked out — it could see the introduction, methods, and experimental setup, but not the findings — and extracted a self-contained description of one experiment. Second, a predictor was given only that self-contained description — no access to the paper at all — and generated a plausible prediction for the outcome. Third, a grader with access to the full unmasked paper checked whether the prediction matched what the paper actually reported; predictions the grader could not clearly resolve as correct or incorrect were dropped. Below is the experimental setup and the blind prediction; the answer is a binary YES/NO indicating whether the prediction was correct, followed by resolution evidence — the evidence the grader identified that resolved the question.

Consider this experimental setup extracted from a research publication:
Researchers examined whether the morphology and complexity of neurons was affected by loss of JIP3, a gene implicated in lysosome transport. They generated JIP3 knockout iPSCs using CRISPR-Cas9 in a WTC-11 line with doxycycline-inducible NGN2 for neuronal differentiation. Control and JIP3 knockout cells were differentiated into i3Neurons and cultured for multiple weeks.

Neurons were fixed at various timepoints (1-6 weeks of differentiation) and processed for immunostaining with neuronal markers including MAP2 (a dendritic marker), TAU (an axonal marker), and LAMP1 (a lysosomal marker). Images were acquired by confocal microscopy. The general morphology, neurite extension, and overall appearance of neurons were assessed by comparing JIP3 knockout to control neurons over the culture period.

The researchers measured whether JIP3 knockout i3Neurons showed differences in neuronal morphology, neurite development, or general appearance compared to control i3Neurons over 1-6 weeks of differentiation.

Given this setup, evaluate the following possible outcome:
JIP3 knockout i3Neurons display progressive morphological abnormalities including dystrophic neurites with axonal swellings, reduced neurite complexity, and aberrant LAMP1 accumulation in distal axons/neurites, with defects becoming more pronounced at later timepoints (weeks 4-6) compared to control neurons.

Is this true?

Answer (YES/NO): NO